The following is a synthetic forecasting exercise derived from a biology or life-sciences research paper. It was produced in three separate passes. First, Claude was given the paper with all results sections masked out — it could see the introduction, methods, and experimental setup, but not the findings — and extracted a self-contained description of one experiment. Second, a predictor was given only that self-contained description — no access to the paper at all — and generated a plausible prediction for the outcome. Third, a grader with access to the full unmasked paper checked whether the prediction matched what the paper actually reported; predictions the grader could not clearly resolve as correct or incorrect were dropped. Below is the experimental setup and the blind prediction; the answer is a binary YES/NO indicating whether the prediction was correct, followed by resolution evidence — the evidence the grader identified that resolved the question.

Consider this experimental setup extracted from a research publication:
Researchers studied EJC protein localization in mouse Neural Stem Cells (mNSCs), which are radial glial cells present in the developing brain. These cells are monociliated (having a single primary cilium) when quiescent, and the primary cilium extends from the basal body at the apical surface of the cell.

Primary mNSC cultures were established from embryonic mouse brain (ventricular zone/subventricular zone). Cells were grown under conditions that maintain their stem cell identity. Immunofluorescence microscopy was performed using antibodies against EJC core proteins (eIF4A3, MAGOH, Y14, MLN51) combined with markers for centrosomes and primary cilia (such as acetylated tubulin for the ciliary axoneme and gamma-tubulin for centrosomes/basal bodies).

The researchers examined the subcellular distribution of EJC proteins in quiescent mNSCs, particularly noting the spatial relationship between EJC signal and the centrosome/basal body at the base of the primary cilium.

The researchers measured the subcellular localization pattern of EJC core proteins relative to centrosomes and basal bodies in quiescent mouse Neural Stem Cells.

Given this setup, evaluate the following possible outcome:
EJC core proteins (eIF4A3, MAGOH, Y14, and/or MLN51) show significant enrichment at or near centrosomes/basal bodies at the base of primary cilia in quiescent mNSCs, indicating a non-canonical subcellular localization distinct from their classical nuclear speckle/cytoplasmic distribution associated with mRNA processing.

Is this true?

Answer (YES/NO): YES